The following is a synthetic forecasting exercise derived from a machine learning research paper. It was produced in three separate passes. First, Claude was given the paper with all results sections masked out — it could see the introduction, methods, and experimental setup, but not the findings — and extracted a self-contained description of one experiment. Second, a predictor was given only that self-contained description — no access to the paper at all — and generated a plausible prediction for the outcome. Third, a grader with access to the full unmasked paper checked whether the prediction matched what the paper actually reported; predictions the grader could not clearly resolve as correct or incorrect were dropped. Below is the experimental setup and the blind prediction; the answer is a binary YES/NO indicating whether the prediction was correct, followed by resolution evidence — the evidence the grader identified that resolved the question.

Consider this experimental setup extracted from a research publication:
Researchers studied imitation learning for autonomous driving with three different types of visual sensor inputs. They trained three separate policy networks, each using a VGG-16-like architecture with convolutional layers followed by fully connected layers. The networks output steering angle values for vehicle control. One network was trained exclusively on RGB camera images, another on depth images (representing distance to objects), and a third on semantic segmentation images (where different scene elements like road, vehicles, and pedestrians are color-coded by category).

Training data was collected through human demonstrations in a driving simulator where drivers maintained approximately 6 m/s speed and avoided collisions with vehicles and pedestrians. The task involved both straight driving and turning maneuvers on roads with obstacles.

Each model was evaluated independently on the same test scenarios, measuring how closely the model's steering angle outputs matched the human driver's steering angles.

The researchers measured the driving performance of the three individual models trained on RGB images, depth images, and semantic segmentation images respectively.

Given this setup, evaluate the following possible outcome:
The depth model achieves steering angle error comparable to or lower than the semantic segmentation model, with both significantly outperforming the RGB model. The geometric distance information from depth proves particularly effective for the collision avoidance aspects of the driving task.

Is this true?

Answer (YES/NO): NO